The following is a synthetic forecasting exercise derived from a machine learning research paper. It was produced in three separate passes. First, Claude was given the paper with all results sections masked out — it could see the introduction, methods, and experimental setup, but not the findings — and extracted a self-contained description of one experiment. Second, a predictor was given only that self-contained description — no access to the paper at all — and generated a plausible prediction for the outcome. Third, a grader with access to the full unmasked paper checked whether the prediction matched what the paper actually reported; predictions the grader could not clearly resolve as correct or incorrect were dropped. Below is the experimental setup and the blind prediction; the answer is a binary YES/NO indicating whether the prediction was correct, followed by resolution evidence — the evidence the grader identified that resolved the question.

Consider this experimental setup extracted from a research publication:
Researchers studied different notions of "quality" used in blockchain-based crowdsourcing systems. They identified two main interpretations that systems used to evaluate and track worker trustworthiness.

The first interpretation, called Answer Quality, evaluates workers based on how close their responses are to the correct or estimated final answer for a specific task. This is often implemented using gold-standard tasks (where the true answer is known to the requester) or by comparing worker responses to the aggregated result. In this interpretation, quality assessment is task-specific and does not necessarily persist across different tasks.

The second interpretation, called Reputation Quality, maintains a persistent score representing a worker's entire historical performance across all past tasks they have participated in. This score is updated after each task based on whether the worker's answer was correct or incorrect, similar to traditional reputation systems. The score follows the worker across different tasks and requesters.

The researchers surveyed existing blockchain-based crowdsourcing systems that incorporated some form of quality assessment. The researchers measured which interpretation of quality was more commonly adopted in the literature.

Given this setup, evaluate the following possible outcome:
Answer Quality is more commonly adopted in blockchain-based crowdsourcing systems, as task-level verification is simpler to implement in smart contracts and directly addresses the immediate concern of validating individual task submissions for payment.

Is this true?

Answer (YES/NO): YES